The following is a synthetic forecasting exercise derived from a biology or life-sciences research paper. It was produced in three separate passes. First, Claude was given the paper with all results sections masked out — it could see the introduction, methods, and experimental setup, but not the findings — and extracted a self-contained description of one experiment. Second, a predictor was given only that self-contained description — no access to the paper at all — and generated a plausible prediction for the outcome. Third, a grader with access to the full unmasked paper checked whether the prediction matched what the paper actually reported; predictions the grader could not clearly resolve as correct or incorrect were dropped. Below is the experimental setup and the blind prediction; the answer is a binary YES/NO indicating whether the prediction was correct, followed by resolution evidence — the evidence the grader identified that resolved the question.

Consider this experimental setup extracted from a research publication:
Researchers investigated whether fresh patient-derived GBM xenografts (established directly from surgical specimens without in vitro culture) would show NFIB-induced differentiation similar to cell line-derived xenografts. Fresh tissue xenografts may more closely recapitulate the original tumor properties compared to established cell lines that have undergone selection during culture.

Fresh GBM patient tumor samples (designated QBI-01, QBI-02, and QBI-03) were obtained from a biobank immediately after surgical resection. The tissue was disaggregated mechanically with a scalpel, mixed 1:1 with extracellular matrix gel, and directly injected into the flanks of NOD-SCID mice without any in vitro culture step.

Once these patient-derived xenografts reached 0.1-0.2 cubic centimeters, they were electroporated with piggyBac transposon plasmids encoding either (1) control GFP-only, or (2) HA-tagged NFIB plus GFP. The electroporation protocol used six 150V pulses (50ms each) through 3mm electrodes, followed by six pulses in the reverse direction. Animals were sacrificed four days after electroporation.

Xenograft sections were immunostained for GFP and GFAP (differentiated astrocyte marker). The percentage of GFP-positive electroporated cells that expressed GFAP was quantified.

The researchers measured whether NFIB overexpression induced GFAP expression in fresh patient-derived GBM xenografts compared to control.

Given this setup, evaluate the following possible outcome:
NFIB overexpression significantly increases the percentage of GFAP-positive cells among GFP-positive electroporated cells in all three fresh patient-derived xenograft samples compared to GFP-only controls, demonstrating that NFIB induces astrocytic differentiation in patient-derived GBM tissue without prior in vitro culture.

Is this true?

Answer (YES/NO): NO